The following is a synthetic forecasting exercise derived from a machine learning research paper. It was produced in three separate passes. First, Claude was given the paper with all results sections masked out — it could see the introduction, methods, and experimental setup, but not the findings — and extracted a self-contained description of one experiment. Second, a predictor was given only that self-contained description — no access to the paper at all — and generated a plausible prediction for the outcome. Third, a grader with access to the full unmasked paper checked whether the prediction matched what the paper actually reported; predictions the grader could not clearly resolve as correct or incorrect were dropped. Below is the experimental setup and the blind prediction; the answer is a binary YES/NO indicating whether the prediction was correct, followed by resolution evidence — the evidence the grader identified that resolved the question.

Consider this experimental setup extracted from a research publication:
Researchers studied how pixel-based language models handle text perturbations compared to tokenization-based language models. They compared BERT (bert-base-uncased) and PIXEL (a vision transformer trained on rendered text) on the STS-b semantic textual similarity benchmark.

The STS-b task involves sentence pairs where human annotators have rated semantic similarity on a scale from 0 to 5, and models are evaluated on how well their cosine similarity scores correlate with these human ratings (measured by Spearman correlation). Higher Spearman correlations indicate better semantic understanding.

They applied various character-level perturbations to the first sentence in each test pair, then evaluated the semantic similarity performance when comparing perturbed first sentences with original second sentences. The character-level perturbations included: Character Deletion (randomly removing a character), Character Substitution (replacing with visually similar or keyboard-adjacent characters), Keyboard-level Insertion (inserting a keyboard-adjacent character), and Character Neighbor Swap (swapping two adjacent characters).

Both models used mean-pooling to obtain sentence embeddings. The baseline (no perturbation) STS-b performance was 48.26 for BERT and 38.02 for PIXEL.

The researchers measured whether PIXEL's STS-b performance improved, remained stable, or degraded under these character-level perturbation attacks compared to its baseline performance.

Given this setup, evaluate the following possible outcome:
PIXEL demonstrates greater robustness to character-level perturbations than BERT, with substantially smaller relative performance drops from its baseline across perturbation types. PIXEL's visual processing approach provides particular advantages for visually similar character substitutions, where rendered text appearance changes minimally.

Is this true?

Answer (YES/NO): NO